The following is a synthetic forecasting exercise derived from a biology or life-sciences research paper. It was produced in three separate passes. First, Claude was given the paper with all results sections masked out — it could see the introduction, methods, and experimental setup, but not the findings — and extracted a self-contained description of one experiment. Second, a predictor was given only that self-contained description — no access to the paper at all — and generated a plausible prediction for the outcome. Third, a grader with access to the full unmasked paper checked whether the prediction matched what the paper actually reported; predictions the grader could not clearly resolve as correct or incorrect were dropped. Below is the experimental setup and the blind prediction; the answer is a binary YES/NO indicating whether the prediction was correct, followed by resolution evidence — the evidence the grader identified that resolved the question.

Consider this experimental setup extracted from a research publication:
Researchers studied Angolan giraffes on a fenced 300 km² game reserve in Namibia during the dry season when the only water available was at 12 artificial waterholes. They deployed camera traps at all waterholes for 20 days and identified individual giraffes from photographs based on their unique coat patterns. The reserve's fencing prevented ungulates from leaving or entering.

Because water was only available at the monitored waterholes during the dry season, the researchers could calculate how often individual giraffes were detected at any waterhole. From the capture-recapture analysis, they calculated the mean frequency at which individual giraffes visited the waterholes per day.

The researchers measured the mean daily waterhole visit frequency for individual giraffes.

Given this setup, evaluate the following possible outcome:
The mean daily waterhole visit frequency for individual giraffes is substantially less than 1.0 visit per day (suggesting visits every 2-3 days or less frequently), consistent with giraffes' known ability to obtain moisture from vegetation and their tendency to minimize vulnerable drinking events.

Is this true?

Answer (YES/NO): YES